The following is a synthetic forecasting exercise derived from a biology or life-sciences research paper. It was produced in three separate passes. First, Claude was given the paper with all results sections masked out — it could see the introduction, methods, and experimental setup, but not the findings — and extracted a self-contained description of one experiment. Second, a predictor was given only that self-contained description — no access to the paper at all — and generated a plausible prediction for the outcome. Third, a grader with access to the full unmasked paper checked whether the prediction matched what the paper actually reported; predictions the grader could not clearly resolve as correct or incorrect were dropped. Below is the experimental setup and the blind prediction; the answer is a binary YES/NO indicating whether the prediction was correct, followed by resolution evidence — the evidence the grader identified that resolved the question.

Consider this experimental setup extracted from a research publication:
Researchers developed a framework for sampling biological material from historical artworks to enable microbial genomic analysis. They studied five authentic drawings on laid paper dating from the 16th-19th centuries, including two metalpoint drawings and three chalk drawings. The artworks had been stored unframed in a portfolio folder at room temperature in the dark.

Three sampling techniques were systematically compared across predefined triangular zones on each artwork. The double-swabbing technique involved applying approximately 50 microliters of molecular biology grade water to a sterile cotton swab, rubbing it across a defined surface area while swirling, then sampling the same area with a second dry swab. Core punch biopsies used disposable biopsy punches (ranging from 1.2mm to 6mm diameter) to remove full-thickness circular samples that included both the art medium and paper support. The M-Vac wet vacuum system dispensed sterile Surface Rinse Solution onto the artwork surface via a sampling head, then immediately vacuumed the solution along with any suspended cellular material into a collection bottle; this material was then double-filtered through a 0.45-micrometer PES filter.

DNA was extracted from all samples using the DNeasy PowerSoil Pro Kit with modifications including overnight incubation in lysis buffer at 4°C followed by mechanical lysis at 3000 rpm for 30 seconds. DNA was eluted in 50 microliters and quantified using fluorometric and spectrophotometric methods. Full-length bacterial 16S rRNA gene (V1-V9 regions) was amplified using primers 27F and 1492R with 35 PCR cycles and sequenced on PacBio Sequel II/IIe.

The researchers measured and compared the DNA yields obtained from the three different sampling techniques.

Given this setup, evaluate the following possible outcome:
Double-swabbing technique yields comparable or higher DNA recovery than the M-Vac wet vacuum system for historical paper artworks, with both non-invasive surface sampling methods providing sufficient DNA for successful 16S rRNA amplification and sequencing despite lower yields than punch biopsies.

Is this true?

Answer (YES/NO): NO